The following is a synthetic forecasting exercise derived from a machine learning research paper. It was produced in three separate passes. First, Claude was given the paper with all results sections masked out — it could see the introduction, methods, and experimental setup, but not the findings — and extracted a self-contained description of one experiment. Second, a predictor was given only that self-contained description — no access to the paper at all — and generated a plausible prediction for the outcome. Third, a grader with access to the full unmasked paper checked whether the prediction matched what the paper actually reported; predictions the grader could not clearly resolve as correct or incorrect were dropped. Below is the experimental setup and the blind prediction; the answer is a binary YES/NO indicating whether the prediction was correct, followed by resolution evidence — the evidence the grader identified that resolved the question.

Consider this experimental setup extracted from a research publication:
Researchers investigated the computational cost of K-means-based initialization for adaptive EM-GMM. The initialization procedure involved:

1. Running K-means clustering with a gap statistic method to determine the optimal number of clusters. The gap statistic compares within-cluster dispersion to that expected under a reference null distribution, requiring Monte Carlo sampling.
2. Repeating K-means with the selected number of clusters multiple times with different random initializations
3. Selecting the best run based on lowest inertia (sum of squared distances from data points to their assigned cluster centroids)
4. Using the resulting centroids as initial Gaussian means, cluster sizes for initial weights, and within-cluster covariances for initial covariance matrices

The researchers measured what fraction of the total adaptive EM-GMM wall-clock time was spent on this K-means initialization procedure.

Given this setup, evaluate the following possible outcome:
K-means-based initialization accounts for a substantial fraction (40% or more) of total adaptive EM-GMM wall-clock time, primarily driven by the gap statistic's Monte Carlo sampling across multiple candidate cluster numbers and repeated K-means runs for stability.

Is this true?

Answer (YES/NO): NO